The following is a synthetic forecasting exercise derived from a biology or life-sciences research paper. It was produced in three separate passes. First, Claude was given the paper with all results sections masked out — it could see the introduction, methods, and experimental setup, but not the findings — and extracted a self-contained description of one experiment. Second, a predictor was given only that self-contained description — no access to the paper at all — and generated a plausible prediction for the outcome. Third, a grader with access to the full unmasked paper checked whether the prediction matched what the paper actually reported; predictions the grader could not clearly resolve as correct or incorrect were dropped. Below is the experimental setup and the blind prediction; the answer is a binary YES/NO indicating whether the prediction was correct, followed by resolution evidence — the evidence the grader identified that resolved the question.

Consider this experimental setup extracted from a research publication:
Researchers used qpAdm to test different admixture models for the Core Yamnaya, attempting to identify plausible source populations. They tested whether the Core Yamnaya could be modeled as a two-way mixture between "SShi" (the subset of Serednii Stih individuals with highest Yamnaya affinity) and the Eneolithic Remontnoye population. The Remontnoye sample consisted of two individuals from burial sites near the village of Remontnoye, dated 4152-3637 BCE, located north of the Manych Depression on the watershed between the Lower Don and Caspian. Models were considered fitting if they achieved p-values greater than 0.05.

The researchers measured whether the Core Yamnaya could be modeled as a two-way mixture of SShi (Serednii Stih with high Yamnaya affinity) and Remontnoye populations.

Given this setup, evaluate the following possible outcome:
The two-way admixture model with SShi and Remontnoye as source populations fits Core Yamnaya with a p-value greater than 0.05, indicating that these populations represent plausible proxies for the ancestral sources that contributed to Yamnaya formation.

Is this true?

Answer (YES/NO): YES